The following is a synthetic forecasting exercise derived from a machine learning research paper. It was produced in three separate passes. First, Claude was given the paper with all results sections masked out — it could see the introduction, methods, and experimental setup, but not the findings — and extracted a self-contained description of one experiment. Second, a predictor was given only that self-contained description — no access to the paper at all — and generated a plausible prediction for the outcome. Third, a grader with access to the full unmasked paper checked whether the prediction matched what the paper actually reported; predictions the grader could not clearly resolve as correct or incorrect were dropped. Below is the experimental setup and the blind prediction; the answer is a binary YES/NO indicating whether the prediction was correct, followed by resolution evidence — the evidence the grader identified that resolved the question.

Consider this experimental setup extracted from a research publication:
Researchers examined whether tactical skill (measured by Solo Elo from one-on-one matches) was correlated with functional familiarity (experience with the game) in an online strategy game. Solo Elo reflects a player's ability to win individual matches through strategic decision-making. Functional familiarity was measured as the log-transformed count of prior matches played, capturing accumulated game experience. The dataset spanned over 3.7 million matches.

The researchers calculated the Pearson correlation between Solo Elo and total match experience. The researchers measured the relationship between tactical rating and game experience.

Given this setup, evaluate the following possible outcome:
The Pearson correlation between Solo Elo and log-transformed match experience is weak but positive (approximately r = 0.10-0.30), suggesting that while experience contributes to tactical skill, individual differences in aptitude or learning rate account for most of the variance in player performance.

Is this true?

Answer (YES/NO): YES